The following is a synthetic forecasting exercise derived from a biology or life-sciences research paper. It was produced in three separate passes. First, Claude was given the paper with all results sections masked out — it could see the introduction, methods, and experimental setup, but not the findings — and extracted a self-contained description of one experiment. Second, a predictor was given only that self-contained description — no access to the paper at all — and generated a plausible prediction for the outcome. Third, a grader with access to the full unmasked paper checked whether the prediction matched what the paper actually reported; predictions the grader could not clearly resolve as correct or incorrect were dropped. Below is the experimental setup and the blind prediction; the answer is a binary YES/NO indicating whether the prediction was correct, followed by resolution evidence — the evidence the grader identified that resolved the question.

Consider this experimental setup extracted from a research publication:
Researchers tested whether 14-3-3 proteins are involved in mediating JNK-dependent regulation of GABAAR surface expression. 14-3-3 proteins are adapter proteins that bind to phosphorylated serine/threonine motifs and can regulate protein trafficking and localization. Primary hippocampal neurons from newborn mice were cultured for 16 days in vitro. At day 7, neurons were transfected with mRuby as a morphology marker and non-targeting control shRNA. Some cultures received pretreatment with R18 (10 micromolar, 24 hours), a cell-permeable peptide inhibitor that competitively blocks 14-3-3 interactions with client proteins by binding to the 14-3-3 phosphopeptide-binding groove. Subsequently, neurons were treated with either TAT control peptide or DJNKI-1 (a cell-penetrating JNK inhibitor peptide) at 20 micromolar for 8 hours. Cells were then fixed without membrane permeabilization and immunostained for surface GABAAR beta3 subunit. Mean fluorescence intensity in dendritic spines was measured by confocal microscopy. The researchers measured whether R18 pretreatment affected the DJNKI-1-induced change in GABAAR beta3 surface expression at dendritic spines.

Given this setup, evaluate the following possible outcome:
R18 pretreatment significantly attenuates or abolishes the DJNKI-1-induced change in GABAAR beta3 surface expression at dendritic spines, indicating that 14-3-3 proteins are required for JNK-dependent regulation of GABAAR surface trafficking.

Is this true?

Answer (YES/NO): YES